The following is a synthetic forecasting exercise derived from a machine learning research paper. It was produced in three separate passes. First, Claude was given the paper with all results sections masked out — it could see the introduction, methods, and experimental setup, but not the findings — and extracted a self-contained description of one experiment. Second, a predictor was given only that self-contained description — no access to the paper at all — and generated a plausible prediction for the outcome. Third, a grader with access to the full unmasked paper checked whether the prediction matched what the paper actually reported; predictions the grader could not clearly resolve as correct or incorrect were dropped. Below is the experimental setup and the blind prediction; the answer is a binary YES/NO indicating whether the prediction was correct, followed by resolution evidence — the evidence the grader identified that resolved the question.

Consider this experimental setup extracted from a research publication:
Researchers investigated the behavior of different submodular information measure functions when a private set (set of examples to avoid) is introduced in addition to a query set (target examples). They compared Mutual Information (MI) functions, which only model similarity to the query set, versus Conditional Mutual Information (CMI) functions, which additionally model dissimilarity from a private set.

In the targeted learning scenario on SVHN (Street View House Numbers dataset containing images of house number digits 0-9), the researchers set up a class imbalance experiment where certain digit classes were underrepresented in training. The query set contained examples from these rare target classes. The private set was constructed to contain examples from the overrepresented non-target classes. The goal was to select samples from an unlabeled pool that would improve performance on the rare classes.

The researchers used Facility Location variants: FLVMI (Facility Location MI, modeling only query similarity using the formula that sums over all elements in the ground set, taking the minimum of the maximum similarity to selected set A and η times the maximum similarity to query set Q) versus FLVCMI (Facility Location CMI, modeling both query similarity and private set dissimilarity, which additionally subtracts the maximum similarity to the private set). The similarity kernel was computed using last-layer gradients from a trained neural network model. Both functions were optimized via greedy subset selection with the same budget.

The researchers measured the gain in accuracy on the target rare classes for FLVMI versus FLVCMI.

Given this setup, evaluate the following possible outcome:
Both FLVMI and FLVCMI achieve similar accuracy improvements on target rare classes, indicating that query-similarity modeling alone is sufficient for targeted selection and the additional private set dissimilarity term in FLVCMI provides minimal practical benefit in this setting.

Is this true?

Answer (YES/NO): YES